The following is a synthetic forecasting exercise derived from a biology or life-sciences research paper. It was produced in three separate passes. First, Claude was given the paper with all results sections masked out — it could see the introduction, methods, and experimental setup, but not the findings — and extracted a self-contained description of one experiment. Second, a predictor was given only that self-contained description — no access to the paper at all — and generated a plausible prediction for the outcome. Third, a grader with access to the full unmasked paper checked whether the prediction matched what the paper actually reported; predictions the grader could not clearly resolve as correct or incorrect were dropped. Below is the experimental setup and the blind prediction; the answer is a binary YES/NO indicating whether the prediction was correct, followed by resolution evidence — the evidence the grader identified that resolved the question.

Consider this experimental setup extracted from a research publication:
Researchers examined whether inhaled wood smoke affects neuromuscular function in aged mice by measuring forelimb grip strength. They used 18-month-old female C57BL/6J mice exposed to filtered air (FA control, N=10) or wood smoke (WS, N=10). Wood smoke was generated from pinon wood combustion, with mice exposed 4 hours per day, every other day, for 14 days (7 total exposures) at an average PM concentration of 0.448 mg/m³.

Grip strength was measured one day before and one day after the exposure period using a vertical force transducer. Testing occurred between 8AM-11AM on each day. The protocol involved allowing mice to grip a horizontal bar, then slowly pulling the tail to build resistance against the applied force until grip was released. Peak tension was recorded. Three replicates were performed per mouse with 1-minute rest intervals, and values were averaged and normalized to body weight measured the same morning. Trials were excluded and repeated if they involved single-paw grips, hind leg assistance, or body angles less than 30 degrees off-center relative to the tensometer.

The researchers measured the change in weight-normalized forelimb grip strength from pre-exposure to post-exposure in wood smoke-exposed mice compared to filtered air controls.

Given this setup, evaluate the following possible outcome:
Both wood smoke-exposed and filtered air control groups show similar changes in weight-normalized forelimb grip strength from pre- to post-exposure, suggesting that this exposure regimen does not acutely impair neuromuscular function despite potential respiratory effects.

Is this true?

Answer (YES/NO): YES